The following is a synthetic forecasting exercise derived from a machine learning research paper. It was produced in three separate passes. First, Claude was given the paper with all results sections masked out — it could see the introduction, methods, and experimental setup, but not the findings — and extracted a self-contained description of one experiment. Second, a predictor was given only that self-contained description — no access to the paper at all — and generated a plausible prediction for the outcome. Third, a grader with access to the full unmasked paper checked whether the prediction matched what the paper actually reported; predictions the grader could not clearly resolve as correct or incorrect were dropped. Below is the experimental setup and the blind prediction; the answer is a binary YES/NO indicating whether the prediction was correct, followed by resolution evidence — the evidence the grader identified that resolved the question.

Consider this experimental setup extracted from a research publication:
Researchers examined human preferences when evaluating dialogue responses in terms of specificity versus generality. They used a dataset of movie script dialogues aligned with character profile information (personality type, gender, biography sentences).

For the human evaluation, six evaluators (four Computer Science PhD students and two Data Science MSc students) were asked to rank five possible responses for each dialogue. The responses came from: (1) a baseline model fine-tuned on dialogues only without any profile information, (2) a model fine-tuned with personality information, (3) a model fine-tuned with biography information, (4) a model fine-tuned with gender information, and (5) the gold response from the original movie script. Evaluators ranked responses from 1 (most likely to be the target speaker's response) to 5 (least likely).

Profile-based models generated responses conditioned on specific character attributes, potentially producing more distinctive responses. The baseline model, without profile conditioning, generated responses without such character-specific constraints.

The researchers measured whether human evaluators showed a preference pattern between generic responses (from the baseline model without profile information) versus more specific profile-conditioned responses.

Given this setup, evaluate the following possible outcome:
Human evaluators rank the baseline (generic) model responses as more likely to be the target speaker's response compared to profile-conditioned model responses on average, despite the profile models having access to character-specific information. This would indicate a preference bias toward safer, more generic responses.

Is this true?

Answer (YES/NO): YES